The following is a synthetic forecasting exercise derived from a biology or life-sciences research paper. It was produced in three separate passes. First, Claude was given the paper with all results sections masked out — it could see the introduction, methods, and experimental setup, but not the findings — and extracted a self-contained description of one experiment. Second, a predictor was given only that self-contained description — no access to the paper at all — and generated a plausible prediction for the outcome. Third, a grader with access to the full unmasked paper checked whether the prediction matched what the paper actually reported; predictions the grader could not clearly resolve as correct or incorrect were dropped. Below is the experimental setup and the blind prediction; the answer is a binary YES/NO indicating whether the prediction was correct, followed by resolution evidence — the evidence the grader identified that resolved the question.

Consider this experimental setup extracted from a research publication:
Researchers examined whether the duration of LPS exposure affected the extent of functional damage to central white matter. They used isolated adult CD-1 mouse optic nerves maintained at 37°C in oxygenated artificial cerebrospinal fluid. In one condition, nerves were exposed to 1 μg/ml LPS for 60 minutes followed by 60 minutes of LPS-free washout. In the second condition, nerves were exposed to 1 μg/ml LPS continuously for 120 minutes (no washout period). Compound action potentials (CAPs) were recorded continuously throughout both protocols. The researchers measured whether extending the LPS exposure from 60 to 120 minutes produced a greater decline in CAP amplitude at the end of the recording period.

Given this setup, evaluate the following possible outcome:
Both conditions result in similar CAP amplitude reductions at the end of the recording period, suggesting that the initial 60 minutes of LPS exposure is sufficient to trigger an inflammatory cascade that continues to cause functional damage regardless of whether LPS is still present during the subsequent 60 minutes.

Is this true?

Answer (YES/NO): YES